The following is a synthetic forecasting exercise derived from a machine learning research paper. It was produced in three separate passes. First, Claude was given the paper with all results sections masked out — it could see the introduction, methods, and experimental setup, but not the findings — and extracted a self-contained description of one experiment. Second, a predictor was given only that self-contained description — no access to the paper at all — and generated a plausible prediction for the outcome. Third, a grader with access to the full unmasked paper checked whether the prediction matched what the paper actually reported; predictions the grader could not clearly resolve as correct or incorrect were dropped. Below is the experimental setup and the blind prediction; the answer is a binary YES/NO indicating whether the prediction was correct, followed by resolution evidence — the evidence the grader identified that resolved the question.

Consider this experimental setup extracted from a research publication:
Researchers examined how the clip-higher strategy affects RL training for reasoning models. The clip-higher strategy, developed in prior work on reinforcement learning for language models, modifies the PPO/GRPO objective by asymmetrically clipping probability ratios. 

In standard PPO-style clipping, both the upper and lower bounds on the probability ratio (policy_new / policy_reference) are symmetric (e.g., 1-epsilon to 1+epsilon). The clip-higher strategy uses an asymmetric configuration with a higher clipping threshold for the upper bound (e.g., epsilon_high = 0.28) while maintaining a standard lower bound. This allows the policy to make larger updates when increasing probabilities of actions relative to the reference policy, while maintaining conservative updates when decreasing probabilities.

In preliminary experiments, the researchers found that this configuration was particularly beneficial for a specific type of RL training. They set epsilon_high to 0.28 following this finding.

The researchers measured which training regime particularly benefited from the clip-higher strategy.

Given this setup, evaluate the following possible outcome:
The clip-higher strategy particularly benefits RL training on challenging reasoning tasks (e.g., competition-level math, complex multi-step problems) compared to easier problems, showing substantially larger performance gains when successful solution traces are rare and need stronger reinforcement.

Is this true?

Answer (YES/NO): NO